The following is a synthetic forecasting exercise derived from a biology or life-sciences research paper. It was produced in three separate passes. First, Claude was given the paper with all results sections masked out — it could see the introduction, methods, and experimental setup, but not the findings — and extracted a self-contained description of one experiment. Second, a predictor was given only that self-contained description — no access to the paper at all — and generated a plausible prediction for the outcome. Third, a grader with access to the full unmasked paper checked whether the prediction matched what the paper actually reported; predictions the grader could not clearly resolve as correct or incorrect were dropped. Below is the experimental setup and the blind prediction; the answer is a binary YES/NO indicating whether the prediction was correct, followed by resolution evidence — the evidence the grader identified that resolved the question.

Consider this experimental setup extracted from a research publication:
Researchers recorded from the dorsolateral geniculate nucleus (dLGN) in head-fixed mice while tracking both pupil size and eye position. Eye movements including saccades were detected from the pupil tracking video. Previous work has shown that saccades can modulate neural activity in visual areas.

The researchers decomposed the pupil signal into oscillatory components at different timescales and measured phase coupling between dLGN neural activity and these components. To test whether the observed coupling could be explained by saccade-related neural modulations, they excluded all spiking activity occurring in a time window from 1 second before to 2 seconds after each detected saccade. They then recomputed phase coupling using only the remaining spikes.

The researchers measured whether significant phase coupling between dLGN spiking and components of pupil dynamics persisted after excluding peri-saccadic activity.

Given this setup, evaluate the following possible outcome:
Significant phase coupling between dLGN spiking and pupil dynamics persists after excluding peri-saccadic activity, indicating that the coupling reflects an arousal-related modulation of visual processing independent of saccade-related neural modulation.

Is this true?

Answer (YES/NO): YES